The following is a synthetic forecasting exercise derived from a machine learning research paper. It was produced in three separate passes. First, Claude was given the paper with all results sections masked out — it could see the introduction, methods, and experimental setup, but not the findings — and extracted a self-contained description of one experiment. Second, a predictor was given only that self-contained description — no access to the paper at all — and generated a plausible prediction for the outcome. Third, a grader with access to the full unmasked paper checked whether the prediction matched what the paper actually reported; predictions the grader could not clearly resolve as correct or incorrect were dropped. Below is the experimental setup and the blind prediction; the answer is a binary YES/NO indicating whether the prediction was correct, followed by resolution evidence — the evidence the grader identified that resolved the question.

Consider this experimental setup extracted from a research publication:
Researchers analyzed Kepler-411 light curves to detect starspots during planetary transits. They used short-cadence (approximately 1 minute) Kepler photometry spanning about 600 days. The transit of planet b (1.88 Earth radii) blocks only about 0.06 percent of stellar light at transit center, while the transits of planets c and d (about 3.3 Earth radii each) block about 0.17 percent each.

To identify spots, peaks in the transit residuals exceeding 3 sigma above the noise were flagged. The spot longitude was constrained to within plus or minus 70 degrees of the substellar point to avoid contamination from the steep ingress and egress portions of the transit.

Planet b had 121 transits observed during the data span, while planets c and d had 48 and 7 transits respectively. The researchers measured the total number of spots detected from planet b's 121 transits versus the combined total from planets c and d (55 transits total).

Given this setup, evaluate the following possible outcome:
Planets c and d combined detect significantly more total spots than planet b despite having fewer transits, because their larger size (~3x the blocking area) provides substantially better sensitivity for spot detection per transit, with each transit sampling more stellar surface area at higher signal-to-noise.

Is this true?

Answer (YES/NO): YES